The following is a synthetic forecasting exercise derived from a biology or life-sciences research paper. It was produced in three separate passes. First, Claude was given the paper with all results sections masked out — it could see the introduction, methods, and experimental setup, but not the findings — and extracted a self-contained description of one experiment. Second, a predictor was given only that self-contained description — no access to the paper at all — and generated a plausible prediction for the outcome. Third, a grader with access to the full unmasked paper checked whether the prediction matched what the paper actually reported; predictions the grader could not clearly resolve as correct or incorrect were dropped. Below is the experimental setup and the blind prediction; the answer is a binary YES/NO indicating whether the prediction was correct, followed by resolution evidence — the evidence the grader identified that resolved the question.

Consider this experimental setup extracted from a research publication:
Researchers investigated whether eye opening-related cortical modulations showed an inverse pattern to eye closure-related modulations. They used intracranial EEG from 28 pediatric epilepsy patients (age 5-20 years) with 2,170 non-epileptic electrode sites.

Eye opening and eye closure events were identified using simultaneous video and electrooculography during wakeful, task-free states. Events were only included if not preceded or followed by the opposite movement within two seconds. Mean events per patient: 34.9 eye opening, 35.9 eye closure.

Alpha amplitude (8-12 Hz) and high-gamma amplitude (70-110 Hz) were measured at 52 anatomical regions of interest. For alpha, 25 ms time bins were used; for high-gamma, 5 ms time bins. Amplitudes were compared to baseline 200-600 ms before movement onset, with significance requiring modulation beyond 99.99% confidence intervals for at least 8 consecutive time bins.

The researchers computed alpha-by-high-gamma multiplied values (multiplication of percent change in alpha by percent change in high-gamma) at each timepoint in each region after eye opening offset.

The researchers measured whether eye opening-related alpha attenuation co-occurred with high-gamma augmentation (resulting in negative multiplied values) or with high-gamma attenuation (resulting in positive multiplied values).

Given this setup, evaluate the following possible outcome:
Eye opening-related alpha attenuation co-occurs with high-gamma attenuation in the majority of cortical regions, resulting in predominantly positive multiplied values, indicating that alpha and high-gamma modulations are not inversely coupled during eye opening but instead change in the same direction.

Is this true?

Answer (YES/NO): NO